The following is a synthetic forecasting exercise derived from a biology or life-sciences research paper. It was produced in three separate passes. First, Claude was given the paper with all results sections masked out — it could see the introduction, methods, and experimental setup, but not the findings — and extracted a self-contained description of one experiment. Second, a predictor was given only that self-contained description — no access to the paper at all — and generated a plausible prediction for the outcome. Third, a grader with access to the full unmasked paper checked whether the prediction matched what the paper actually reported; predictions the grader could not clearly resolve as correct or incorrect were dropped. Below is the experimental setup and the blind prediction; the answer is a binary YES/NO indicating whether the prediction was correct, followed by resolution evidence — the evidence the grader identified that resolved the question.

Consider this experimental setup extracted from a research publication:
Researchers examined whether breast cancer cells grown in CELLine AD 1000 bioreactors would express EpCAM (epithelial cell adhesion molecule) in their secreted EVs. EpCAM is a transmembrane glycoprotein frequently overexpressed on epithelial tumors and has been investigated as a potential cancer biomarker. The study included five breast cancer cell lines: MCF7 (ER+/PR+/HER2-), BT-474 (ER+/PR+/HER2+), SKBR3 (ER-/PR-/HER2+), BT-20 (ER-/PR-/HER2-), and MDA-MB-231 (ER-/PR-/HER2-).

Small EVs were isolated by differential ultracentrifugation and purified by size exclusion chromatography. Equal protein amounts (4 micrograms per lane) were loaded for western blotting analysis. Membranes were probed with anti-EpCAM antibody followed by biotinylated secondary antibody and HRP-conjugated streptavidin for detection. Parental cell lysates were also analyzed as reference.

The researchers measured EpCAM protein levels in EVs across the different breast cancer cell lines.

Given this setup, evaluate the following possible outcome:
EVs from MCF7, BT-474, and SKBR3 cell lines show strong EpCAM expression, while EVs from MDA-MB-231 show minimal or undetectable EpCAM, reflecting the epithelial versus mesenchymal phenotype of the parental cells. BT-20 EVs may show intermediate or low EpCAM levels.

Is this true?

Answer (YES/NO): NO